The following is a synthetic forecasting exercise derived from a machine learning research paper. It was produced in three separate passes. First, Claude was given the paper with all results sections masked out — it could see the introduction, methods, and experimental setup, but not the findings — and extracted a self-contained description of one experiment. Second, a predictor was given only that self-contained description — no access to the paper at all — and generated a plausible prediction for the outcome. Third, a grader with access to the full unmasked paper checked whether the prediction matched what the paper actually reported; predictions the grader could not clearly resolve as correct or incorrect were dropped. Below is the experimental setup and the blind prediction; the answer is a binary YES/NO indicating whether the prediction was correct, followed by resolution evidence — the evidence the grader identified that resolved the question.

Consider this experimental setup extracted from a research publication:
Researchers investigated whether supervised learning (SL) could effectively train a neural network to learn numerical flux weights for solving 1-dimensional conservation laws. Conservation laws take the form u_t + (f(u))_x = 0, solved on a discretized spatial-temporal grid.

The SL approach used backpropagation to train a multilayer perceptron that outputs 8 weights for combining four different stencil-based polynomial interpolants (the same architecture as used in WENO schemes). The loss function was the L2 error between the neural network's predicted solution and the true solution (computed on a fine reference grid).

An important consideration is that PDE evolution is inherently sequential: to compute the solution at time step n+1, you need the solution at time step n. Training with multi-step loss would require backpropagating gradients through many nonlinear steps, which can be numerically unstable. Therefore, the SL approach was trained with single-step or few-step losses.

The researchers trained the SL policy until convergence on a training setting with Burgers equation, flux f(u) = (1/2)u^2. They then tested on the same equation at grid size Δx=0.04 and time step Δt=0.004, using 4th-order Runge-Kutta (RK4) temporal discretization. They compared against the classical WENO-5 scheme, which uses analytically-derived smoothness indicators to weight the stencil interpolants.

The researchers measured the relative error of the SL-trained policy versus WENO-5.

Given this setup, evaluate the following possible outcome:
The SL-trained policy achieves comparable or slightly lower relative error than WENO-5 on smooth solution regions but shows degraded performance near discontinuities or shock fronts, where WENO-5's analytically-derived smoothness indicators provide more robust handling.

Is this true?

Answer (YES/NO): NO